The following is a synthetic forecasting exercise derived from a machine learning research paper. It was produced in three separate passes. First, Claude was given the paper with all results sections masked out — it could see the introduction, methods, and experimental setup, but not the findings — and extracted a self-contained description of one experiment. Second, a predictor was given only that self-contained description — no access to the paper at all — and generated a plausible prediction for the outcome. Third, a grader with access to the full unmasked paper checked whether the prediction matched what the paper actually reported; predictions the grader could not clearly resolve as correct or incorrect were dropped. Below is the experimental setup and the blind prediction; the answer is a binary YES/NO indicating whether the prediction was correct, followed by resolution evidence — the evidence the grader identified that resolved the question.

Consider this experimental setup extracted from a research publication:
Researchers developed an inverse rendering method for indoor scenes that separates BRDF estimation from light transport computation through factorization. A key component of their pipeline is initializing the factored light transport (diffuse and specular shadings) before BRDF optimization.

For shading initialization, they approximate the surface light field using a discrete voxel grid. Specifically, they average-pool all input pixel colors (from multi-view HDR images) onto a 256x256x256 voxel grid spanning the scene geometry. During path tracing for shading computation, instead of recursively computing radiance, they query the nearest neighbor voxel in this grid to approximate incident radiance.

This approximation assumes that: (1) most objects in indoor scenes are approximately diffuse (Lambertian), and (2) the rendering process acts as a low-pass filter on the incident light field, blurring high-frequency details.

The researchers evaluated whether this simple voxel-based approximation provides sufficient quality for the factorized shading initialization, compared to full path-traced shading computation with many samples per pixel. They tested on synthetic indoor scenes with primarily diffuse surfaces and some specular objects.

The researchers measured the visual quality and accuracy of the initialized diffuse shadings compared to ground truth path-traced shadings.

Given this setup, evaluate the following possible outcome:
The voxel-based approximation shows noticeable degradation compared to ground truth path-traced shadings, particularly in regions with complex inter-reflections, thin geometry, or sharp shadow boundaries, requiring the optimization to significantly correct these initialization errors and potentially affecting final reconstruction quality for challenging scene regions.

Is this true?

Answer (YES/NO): NO